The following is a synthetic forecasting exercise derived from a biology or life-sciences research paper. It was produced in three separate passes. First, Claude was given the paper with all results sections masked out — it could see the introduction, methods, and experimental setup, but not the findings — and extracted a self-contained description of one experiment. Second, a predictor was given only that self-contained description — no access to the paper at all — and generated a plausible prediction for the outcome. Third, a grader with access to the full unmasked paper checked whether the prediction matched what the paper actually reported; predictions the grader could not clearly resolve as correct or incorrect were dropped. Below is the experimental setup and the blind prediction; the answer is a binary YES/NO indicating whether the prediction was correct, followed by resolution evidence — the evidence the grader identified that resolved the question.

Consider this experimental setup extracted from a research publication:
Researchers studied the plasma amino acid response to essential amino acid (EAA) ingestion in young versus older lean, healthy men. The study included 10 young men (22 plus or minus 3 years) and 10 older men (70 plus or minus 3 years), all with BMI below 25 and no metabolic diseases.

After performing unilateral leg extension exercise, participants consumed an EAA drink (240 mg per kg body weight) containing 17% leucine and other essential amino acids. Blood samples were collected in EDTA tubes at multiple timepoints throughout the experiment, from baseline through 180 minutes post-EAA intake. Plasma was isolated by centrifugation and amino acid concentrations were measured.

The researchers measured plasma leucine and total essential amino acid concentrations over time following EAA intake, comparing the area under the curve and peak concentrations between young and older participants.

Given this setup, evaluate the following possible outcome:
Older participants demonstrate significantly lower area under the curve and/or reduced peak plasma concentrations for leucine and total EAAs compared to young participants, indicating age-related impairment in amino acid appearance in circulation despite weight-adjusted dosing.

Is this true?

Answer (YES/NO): NO